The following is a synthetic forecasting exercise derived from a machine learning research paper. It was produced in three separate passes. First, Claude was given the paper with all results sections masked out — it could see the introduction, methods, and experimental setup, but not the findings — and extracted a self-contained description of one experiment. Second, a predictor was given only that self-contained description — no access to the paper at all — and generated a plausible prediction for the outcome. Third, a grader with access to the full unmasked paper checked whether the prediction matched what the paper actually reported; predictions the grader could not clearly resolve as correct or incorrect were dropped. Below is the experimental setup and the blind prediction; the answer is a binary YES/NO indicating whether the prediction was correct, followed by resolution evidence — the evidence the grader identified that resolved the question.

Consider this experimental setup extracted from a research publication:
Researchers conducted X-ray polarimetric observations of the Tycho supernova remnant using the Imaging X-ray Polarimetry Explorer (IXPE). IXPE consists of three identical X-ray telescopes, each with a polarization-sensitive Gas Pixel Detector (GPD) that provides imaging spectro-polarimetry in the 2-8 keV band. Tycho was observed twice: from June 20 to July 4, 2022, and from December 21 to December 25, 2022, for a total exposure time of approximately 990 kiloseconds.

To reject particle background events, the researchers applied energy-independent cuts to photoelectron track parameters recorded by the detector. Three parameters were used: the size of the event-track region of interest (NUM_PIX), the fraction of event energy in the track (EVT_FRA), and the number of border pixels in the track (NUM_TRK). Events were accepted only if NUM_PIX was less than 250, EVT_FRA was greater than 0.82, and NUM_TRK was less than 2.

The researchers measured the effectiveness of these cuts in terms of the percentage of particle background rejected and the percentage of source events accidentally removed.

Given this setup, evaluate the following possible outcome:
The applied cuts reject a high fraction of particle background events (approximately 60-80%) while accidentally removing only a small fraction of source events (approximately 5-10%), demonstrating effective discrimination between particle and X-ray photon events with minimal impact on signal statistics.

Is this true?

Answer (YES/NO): NO